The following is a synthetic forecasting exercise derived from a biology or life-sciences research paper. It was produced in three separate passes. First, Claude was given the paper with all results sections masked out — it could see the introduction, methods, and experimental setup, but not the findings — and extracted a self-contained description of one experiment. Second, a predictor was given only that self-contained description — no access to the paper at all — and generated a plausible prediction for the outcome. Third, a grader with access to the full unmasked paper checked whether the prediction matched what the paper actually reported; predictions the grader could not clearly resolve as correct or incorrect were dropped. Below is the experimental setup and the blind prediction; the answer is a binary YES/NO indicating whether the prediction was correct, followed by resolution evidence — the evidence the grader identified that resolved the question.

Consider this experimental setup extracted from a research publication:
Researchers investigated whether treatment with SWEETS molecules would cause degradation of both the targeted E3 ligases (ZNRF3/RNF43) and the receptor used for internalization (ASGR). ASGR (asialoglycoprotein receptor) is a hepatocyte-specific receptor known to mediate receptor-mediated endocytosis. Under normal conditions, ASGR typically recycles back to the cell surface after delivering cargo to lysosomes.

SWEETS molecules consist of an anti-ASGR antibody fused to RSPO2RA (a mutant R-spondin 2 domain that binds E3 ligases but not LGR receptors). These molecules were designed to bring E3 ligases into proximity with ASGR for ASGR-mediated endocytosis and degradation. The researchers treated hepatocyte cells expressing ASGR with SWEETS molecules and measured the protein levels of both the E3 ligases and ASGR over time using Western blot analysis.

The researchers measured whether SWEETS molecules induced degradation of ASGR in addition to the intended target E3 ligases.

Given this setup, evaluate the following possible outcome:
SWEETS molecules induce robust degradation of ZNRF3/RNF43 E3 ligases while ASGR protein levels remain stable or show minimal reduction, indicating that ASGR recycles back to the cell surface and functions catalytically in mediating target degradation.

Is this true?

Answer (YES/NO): NO